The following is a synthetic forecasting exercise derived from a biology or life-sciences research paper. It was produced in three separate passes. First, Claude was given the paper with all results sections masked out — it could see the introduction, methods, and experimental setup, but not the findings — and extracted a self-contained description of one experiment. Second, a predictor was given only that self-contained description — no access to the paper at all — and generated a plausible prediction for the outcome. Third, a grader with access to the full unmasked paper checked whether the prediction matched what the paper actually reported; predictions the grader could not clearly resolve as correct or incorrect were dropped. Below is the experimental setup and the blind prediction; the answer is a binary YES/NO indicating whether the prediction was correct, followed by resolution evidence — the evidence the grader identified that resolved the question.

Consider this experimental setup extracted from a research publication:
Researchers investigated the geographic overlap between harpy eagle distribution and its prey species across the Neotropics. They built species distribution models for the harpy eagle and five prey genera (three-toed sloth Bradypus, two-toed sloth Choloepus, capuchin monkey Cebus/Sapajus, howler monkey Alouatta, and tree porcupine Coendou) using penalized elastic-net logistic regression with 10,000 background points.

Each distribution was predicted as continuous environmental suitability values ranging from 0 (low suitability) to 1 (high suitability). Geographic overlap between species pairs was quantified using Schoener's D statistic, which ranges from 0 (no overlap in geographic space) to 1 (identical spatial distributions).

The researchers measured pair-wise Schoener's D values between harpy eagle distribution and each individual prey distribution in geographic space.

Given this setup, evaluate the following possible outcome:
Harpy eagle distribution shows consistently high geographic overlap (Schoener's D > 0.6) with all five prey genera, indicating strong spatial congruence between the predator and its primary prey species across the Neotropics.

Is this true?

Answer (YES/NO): YES